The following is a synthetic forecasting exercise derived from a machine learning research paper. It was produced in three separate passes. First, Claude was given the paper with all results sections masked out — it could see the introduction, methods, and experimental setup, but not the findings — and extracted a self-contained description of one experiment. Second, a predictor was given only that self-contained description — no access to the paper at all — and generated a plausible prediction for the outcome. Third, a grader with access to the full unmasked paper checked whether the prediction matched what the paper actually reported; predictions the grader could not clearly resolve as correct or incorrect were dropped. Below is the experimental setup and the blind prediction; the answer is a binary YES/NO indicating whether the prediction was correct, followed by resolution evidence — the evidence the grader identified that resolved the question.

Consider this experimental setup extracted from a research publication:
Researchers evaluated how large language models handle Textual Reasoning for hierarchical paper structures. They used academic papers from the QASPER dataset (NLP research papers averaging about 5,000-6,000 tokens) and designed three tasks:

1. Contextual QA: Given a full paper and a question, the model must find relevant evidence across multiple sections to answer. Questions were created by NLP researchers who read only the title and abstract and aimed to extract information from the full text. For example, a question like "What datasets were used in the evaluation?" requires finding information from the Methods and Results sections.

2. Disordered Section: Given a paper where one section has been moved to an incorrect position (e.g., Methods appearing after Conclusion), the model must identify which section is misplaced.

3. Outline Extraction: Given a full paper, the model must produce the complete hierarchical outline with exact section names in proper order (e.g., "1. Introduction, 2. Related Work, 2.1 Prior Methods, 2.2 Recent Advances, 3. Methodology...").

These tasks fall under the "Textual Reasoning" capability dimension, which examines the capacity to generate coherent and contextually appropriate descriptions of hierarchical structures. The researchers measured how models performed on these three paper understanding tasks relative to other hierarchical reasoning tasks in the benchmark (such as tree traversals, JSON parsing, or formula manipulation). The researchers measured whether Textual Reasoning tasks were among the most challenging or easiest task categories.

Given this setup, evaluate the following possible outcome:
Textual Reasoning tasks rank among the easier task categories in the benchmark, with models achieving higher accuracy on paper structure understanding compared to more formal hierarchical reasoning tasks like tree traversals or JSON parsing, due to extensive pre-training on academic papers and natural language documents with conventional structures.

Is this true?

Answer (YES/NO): NO